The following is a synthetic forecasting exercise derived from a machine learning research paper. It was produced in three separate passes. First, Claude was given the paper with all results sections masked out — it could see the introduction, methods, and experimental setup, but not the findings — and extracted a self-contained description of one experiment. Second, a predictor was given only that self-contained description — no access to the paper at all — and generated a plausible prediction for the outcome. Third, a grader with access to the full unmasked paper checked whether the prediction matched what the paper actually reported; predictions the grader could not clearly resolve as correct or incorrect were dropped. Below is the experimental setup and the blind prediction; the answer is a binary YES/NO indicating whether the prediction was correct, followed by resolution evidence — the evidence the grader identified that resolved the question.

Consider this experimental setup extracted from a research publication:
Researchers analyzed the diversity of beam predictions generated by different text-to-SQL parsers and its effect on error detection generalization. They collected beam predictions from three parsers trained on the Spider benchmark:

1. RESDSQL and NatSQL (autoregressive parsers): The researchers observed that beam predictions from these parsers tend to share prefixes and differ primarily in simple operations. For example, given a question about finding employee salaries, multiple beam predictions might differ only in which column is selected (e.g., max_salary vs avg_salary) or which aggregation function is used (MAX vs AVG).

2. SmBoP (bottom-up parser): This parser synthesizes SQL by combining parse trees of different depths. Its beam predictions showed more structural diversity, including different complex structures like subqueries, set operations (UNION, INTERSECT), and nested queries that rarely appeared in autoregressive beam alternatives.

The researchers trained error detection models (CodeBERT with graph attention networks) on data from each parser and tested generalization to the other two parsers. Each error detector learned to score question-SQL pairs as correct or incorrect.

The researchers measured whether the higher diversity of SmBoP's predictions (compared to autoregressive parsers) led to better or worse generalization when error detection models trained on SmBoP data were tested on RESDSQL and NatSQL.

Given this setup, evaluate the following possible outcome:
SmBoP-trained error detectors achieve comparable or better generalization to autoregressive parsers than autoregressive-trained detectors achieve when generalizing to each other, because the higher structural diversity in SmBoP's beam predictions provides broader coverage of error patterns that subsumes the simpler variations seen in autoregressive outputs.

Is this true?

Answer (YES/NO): YES